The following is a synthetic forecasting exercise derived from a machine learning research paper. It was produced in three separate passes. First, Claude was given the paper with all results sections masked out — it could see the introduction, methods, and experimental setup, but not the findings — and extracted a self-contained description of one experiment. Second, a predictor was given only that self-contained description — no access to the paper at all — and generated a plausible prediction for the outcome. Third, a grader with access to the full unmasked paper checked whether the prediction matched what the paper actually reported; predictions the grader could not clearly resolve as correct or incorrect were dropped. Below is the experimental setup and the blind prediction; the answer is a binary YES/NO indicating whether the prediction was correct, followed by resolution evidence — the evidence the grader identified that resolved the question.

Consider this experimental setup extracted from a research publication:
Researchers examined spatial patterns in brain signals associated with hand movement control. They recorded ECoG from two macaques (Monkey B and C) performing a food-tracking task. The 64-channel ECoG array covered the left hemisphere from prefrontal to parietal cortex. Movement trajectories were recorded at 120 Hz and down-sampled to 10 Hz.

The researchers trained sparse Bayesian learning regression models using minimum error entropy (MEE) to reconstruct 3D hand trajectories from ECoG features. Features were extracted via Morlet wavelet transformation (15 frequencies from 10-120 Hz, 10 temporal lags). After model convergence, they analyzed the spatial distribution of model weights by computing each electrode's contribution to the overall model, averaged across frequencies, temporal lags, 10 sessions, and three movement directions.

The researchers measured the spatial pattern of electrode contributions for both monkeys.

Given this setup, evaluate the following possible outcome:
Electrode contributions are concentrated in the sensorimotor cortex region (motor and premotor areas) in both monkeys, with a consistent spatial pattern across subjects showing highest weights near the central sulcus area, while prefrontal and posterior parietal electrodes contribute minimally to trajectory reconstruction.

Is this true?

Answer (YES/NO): NO